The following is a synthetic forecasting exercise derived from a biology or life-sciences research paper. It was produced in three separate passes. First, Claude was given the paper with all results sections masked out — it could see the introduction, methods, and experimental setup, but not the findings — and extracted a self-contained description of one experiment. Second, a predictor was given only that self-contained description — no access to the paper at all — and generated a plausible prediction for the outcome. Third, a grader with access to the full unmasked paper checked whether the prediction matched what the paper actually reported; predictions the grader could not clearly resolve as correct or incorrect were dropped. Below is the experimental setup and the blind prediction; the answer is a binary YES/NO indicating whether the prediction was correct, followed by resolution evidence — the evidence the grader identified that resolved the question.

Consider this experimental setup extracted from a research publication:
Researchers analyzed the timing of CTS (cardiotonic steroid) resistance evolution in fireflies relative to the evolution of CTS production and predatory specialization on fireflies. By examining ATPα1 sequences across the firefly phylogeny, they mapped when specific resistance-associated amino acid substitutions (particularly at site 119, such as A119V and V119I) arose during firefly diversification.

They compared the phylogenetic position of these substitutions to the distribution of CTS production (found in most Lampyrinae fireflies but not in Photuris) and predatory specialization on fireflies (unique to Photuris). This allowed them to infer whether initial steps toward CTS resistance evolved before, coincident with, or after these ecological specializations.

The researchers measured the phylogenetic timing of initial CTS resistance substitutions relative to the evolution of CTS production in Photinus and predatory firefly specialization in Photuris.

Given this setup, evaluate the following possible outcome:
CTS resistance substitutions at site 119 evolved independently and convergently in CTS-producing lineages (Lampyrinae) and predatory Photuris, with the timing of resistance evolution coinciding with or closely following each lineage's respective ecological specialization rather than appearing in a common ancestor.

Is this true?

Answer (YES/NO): NO